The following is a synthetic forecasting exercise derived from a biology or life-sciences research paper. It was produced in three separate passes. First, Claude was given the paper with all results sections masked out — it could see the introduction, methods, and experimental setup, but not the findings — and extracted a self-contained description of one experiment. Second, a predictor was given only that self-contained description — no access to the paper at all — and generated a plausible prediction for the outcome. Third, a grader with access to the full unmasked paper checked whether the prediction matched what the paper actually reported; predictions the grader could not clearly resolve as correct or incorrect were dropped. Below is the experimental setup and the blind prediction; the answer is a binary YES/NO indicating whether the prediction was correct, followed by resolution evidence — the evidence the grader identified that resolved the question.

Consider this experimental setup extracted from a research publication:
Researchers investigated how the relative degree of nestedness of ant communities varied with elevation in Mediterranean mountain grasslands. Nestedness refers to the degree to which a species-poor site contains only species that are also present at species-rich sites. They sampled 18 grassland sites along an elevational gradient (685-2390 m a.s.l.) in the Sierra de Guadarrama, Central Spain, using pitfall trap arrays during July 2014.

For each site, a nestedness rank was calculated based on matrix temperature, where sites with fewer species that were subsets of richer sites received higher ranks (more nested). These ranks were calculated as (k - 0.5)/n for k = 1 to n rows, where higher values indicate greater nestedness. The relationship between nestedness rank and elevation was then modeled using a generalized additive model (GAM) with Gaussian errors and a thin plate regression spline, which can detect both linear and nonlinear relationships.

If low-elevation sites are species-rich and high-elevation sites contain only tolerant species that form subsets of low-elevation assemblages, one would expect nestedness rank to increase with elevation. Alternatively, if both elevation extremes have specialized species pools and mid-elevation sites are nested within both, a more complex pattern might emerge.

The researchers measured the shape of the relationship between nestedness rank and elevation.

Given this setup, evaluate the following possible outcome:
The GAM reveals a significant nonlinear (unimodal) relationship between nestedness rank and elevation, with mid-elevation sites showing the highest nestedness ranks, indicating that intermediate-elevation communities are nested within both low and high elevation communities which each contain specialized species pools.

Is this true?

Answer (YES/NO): NO